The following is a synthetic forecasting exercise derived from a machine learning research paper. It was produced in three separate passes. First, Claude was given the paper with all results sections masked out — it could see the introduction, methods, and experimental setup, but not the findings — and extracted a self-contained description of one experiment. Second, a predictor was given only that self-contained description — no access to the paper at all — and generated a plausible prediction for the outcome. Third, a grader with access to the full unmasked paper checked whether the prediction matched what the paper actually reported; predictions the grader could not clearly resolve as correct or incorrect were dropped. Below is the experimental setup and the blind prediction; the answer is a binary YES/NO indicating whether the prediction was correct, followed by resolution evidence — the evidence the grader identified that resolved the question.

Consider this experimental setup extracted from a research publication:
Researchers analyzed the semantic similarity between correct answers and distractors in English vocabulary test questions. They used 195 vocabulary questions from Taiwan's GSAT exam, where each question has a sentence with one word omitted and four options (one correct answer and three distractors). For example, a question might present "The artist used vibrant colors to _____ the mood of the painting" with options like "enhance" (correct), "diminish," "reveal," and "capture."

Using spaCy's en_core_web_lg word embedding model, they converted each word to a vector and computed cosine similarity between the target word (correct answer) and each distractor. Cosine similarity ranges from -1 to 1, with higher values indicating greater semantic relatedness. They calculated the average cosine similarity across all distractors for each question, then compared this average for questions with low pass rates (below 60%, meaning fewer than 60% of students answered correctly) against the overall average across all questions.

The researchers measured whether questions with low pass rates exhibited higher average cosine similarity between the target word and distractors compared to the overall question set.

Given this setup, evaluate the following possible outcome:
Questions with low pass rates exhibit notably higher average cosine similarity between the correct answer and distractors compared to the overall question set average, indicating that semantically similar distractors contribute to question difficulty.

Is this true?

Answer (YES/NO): NO